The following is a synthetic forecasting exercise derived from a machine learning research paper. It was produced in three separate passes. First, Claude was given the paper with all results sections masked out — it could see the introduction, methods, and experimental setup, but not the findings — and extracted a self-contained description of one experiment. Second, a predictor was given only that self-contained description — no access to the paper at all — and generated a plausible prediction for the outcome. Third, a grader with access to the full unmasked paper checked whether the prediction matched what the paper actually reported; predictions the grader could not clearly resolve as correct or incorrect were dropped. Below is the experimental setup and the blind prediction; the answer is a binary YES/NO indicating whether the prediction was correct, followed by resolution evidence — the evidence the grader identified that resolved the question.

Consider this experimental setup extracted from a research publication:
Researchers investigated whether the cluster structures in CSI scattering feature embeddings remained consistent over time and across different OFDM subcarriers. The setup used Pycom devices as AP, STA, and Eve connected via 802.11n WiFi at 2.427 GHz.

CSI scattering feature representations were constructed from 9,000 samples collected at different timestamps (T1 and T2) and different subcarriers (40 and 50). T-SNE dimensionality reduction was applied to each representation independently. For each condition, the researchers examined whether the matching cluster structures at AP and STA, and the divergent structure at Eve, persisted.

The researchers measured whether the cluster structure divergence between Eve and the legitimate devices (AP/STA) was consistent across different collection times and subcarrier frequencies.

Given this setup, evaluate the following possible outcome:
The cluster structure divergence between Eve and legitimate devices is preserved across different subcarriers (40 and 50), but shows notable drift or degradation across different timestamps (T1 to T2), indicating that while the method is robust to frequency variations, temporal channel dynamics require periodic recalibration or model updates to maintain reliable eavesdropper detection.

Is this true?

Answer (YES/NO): NO